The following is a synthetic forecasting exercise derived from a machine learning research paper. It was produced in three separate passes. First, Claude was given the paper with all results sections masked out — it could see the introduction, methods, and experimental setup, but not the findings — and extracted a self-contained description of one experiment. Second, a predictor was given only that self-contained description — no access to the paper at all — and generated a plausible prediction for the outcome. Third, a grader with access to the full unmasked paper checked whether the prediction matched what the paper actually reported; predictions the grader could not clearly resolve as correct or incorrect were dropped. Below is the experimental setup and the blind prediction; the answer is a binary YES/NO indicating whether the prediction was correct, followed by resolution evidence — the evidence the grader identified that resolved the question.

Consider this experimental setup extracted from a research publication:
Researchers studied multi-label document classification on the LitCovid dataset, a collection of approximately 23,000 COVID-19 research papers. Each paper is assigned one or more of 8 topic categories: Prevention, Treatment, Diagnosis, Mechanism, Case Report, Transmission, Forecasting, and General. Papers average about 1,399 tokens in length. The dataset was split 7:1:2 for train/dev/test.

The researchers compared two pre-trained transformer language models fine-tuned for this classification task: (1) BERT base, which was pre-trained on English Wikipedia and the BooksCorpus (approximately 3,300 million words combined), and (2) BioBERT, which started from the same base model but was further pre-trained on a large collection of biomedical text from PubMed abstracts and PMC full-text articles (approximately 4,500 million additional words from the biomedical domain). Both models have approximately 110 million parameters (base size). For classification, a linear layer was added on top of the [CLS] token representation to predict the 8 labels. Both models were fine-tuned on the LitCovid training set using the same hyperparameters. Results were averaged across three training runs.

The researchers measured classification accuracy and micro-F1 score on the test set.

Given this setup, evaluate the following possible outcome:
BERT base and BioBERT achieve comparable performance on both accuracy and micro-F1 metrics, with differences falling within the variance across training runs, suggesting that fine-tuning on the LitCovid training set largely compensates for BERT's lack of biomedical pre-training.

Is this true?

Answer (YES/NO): NO